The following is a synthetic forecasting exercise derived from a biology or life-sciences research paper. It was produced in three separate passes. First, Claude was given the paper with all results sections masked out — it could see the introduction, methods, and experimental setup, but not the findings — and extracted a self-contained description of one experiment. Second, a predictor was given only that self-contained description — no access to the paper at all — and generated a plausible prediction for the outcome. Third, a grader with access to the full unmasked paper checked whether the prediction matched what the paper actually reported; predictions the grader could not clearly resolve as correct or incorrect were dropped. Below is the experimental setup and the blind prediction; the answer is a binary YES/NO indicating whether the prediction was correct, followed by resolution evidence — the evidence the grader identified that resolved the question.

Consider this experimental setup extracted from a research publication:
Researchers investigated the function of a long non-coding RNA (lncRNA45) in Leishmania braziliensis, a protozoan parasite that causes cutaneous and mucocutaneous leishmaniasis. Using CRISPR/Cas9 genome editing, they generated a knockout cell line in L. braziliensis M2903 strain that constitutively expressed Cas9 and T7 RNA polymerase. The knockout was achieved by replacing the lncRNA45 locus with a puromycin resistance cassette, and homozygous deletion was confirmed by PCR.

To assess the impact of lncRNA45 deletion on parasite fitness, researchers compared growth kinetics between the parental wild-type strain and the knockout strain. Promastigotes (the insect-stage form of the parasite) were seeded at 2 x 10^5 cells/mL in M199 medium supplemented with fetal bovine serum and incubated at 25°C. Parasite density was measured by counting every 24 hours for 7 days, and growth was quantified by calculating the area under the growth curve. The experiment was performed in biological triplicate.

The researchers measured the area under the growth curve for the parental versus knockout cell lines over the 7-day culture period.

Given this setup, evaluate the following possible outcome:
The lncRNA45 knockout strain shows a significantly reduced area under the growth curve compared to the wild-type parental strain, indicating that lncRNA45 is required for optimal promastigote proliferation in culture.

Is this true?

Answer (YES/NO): YES